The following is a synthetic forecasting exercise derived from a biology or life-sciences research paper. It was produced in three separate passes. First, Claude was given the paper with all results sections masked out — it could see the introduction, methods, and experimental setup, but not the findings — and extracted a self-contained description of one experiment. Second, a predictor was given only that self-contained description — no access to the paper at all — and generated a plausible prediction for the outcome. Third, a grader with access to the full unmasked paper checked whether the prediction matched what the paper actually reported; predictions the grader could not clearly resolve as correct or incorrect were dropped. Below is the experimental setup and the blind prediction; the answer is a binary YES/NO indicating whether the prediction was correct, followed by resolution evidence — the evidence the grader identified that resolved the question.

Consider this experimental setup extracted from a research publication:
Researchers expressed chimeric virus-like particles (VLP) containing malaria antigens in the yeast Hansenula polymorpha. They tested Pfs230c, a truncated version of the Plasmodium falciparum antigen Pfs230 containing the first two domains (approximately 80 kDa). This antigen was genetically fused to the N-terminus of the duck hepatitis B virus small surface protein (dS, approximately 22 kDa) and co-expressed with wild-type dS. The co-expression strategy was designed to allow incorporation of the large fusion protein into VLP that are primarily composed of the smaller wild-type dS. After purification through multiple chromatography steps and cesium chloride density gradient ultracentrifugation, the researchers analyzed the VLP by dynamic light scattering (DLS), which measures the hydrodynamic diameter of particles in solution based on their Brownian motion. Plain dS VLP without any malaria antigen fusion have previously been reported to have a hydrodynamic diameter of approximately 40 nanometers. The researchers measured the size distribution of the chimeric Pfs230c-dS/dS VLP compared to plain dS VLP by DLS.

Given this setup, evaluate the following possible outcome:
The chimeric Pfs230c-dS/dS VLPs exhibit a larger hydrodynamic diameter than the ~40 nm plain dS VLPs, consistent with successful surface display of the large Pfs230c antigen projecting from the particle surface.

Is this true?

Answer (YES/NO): YES